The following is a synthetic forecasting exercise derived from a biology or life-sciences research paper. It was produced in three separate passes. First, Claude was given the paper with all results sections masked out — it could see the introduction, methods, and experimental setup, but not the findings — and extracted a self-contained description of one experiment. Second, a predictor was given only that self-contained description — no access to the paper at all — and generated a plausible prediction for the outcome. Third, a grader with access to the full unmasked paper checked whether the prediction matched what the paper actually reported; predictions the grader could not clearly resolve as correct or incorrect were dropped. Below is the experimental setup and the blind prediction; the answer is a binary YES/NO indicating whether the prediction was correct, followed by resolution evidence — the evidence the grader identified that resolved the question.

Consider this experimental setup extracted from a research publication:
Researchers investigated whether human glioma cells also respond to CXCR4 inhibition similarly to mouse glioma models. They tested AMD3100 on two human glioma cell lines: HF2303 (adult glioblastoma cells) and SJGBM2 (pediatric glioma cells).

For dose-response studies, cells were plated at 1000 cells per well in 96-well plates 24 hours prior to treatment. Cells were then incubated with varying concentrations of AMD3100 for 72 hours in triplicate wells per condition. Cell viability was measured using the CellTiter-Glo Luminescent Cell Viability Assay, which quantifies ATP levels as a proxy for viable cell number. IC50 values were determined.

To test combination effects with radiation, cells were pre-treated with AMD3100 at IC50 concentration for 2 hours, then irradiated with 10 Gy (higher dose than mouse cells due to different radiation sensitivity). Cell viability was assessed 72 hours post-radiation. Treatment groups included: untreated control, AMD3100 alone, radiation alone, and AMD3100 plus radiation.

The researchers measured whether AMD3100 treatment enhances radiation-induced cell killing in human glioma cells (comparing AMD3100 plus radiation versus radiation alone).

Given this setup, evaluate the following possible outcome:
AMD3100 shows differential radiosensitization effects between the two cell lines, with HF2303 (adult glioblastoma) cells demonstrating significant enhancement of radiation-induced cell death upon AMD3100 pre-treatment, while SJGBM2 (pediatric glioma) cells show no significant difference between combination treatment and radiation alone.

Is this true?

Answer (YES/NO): NO